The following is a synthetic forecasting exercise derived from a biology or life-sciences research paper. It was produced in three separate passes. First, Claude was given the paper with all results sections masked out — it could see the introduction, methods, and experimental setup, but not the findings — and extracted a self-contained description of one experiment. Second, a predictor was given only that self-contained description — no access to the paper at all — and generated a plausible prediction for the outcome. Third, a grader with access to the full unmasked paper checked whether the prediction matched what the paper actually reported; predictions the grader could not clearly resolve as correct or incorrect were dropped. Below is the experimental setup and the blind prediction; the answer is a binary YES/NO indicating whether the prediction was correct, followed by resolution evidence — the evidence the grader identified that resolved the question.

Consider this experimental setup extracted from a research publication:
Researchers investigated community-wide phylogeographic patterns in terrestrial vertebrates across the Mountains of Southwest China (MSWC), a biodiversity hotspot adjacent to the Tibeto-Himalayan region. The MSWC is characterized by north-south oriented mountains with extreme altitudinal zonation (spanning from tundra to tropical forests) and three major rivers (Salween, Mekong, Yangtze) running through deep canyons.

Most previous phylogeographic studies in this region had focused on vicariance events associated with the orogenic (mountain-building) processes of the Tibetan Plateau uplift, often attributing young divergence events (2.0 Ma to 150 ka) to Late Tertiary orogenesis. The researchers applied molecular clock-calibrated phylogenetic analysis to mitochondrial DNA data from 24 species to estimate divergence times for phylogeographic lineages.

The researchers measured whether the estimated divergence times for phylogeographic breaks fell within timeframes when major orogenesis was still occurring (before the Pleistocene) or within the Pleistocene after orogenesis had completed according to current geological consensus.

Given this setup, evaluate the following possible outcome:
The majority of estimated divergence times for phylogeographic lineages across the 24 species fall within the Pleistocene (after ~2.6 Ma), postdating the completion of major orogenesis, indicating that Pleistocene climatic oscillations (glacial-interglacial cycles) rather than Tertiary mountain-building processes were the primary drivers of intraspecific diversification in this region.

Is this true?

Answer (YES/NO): YES